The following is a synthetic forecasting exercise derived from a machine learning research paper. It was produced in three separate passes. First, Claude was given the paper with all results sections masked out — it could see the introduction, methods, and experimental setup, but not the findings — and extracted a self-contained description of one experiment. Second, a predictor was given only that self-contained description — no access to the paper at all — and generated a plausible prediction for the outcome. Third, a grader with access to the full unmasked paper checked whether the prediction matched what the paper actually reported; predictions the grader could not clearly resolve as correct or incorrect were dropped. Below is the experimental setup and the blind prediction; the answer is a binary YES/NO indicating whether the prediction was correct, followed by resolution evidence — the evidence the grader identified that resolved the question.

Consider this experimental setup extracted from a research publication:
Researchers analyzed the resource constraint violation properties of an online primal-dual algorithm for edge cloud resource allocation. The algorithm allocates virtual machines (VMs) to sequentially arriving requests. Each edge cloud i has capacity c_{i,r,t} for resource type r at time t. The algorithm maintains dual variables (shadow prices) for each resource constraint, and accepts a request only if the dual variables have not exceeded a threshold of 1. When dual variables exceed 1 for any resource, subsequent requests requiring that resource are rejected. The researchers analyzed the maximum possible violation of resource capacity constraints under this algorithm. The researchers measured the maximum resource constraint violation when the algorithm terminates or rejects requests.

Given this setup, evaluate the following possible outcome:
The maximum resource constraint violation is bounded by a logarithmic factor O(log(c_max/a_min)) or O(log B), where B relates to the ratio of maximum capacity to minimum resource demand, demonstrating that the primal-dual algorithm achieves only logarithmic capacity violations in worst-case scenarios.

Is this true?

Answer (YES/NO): NO